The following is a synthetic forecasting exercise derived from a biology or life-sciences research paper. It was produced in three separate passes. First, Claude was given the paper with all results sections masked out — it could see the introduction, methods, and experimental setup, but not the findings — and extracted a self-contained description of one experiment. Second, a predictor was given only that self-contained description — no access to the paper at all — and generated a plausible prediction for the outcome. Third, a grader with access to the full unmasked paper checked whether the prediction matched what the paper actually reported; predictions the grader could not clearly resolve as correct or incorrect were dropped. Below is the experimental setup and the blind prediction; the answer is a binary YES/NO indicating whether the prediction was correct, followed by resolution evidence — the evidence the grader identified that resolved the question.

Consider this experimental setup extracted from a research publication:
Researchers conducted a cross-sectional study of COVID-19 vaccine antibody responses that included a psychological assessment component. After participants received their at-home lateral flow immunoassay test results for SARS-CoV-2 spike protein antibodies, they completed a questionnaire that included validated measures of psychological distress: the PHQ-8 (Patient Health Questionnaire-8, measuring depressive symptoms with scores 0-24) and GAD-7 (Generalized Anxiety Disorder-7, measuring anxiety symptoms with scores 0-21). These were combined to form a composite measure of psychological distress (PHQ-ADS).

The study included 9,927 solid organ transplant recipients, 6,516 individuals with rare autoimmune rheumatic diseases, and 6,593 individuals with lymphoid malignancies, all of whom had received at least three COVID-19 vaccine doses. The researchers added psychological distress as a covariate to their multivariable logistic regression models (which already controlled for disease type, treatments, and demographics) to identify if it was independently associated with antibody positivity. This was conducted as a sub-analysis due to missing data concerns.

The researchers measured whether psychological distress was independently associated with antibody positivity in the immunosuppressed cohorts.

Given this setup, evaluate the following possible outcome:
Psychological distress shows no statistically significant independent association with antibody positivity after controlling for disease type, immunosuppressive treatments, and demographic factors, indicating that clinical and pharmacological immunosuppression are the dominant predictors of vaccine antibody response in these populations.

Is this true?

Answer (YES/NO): NO